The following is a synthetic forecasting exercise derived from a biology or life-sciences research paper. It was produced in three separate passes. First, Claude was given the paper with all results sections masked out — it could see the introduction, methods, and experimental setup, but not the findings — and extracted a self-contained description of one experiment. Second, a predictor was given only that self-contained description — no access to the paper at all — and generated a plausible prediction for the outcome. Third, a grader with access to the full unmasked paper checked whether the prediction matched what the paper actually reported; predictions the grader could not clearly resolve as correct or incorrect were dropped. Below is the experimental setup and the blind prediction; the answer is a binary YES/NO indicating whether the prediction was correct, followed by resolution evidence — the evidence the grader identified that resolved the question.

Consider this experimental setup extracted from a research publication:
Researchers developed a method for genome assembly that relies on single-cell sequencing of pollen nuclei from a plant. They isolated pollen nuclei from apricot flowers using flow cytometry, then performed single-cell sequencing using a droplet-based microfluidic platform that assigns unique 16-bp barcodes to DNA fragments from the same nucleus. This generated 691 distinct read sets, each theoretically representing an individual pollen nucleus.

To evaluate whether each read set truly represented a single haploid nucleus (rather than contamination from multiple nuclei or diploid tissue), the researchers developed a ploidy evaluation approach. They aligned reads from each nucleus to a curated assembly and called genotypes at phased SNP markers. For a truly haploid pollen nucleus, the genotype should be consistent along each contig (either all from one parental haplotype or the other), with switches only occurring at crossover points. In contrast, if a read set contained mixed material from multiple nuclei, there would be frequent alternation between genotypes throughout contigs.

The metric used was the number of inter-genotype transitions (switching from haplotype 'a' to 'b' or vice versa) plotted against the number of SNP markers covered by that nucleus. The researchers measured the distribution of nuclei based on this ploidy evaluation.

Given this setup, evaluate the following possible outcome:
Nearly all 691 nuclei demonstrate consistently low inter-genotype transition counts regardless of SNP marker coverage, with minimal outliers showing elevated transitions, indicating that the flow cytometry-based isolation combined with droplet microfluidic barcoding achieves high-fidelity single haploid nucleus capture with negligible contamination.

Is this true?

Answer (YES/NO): NO